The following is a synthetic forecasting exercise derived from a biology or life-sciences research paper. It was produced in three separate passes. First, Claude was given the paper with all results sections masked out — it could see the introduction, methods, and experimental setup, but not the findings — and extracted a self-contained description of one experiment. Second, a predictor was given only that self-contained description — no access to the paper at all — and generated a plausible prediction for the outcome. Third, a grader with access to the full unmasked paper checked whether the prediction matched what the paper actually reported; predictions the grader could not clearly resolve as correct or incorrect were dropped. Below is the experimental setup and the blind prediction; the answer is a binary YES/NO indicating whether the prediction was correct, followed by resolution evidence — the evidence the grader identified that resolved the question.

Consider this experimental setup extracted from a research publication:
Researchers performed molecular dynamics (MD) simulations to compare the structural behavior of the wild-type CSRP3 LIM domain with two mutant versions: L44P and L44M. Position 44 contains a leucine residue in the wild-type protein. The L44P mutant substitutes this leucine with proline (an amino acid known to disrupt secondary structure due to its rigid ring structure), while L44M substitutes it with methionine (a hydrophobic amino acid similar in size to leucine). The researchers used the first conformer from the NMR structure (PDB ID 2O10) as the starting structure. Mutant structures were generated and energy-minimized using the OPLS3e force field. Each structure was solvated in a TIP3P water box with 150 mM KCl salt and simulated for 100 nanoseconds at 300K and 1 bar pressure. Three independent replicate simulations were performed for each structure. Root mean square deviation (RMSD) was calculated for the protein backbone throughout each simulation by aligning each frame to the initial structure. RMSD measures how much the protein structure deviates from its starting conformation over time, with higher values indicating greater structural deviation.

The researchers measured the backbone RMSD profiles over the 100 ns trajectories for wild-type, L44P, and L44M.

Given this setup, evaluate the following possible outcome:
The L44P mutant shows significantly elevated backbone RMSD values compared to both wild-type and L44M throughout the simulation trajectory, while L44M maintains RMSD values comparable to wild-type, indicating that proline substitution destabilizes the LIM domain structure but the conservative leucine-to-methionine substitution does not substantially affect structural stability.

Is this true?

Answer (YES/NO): NO